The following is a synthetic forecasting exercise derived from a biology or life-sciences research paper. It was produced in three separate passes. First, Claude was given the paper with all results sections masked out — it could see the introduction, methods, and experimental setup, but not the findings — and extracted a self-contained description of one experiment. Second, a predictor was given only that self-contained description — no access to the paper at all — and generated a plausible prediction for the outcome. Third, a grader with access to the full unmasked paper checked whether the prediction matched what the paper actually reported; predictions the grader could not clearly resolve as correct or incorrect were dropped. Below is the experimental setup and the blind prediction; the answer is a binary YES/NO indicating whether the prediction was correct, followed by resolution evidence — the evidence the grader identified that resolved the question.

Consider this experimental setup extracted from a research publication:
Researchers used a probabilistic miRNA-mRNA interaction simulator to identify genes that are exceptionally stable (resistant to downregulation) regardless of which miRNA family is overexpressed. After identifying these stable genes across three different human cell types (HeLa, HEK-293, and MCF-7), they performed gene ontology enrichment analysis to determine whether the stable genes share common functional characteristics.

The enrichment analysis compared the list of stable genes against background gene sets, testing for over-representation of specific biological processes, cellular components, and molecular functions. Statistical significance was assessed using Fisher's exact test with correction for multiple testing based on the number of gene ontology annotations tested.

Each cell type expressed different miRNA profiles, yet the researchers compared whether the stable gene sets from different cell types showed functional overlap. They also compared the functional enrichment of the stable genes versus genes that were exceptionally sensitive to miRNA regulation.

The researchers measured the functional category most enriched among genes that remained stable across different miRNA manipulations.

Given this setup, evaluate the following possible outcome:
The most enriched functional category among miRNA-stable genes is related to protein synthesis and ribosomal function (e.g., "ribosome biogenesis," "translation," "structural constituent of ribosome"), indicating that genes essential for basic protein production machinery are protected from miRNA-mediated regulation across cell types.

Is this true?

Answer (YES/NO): YES